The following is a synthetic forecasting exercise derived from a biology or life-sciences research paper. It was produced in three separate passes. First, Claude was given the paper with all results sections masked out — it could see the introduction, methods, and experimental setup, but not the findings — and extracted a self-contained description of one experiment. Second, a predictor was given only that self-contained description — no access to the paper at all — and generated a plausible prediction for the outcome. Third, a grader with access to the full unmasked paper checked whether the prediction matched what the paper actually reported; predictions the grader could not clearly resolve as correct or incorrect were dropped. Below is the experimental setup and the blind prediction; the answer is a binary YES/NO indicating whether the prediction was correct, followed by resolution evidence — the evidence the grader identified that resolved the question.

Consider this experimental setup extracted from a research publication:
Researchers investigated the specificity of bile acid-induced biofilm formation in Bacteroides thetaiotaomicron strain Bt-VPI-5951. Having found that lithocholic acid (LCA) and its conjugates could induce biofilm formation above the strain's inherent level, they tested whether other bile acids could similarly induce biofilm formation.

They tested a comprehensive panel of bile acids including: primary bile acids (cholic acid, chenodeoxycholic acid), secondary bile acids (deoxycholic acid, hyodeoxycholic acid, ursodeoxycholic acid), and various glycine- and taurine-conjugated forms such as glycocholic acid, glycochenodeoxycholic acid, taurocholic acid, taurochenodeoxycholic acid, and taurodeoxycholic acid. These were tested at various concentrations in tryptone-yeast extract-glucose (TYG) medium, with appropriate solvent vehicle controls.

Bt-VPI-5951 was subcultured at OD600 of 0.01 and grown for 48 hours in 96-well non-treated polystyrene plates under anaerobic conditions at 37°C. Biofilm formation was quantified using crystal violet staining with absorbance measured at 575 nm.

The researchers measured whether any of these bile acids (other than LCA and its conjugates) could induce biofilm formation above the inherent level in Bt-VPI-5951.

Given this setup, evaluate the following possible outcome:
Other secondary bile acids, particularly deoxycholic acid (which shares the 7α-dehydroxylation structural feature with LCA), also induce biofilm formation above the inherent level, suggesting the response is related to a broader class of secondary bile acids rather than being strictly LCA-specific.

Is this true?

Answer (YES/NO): NO